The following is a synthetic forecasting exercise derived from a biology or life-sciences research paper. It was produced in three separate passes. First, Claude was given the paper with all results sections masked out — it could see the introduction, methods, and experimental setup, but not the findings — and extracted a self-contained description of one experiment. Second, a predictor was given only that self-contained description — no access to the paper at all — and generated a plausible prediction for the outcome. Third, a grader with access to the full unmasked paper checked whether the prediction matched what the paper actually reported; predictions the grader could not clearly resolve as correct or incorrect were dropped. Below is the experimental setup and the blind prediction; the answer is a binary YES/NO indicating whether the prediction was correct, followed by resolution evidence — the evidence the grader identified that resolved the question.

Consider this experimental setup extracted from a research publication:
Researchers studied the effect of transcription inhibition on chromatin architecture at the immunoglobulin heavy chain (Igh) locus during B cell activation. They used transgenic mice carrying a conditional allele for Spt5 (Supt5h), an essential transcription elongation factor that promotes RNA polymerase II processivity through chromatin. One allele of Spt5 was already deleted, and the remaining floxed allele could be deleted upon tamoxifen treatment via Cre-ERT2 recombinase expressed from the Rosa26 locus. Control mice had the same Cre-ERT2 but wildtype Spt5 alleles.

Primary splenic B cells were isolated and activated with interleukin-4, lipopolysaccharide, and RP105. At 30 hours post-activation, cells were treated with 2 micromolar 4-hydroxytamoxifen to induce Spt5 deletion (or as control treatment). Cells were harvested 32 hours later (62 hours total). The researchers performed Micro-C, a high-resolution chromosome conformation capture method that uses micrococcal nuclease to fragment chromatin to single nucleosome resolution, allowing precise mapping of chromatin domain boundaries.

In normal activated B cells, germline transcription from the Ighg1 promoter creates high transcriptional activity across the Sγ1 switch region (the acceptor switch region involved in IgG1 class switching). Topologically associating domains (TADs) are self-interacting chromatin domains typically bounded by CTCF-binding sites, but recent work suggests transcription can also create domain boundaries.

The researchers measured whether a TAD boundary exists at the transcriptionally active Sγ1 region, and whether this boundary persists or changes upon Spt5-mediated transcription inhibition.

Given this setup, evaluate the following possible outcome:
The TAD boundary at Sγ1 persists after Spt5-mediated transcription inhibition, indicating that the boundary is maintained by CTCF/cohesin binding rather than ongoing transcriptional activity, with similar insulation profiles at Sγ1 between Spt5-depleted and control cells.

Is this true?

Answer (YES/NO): NO